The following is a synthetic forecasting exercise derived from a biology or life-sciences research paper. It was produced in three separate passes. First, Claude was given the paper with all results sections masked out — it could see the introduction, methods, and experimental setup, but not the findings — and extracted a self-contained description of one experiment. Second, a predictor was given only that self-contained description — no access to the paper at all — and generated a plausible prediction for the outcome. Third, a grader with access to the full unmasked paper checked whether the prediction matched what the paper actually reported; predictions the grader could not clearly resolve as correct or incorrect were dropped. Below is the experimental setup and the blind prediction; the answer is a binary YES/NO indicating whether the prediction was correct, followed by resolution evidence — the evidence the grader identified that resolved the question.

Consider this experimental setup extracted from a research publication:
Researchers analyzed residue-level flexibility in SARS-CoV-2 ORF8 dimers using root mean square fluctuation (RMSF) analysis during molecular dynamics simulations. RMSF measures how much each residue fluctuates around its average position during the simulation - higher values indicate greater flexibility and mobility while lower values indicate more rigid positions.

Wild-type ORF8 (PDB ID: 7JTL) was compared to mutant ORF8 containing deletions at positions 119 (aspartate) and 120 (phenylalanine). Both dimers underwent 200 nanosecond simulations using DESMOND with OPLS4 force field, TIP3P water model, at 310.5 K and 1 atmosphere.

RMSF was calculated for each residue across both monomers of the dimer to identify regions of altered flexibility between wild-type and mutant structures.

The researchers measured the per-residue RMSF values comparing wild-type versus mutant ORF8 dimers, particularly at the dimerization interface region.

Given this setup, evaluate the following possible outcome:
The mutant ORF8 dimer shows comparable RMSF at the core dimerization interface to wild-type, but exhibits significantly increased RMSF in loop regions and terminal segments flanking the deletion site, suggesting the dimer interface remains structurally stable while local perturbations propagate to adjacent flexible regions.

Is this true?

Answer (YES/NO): NO